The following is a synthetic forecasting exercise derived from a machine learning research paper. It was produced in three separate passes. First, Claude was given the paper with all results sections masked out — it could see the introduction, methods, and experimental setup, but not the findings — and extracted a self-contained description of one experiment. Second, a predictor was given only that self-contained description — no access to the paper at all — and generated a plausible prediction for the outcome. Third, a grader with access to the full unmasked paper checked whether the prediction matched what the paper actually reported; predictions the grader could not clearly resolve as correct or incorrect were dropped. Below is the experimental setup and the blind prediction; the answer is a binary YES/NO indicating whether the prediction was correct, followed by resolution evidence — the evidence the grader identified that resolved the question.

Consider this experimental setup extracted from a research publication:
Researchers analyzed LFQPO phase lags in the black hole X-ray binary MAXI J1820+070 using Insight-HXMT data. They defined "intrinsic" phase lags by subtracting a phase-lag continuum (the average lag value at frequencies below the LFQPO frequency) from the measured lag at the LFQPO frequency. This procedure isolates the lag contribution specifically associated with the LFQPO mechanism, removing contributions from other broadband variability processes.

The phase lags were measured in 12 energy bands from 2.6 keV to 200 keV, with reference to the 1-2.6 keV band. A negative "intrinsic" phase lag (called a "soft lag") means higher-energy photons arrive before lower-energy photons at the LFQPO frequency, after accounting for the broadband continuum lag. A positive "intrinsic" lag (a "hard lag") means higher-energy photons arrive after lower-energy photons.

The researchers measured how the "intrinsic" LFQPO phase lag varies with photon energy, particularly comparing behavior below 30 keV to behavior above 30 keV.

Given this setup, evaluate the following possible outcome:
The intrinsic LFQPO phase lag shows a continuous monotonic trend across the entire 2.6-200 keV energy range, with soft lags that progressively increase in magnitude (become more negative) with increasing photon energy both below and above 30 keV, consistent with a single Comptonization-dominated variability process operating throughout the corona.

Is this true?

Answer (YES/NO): NO